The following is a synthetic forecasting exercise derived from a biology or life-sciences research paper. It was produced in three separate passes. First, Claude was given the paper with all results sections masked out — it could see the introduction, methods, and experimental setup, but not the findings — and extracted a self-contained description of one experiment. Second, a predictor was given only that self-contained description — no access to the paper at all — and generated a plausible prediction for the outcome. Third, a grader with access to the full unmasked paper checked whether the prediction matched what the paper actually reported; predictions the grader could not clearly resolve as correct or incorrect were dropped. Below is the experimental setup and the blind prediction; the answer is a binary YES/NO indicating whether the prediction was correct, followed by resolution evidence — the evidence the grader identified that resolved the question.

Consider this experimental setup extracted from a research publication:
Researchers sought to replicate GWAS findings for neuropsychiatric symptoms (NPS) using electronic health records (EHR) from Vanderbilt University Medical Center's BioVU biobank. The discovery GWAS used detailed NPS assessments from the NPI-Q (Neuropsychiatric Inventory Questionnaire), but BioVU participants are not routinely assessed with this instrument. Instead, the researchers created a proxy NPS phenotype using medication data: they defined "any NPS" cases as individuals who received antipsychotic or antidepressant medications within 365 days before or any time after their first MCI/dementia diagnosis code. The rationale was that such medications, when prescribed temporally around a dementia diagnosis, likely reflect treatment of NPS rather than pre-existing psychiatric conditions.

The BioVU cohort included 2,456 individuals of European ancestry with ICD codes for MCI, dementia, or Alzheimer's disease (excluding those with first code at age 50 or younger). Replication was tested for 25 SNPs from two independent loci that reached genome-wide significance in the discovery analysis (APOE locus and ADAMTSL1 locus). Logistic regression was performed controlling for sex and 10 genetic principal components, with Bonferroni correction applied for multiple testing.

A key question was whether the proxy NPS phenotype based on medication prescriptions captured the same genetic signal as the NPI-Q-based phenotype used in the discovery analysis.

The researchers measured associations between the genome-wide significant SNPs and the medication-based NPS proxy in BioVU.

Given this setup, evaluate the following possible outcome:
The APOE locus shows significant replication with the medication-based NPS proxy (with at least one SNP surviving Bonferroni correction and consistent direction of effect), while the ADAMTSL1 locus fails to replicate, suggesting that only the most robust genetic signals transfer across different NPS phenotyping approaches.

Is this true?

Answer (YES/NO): YES